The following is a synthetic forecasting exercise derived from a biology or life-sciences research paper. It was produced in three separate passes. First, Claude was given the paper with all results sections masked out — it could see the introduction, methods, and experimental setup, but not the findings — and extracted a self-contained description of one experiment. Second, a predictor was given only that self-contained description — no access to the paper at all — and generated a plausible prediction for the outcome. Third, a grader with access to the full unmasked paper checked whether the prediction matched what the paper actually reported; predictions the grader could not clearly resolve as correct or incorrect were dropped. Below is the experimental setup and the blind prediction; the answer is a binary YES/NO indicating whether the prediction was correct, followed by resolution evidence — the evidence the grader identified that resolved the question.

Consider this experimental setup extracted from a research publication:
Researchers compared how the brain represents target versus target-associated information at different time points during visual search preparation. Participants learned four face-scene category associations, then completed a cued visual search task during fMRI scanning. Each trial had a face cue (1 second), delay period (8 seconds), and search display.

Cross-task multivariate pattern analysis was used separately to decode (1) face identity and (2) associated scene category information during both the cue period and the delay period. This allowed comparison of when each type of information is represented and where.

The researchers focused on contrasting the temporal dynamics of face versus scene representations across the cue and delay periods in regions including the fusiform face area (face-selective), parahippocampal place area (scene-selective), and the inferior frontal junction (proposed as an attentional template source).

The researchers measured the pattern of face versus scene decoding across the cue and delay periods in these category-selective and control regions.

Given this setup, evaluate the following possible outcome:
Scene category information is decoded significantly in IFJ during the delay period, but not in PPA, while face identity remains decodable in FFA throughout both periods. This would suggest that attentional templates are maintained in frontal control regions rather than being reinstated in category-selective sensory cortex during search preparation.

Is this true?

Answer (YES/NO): NO